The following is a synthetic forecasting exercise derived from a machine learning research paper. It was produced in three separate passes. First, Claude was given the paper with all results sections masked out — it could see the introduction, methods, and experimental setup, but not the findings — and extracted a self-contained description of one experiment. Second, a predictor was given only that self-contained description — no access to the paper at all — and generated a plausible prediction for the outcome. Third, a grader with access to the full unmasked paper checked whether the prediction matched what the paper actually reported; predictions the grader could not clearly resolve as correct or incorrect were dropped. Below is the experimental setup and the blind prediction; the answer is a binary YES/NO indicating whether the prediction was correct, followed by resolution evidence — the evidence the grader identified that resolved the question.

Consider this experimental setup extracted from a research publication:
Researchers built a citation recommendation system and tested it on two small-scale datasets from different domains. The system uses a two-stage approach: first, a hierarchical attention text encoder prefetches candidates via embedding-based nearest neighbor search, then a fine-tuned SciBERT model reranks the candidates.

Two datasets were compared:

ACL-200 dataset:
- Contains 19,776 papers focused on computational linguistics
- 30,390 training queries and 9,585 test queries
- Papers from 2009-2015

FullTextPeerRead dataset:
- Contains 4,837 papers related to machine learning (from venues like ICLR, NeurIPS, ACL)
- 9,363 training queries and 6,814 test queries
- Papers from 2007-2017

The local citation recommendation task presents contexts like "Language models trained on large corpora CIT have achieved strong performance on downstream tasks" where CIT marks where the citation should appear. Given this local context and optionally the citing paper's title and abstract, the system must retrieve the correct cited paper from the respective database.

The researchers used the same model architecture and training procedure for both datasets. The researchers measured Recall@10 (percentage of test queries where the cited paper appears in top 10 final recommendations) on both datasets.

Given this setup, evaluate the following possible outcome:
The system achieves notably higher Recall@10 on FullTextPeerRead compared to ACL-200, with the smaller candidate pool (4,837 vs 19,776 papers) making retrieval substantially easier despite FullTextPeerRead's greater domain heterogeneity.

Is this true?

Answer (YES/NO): YES